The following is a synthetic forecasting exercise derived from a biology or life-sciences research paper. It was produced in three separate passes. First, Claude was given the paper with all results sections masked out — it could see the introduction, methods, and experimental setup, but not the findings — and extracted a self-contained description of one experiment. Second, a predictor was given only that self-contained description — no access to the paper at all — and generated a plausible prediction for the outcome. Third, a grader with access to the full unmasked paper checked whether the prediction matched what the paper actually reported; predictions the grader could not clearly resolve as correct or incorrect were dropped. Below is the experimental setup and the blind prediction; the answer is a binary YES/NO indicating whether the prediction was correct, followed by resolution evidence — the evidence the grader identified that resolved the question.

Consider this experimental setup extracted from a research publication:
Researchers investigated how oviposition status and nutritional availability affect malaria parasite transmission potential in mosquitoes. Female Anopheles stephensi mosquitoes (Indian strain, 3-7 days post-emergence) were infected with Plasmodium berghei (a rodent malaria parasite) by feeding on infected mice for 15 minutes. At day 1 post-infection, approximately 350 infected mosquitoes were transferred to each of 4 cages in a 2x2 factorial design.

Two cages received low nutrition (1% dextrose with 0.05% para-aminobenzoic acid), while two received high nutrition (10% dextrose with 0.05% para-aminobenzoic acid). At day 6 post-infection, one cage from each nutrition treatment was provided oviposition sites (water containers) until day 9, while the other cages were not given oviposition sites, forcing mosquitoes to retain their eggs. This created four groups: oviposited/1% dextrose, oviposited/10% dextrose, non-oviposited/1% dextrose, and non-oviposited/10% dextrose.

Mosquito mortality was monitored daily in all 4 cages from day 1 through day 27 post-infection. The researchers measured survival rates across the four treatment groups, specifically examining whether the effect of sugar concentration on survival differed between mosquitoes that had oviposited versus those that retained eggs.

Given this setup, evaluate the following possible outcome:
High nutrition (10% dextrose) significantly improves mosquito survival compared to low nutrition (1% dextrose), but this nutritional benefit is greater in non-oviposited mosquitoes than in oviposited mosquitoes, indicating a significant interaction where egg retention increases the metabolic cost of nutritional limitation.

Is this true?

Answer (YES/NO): NO